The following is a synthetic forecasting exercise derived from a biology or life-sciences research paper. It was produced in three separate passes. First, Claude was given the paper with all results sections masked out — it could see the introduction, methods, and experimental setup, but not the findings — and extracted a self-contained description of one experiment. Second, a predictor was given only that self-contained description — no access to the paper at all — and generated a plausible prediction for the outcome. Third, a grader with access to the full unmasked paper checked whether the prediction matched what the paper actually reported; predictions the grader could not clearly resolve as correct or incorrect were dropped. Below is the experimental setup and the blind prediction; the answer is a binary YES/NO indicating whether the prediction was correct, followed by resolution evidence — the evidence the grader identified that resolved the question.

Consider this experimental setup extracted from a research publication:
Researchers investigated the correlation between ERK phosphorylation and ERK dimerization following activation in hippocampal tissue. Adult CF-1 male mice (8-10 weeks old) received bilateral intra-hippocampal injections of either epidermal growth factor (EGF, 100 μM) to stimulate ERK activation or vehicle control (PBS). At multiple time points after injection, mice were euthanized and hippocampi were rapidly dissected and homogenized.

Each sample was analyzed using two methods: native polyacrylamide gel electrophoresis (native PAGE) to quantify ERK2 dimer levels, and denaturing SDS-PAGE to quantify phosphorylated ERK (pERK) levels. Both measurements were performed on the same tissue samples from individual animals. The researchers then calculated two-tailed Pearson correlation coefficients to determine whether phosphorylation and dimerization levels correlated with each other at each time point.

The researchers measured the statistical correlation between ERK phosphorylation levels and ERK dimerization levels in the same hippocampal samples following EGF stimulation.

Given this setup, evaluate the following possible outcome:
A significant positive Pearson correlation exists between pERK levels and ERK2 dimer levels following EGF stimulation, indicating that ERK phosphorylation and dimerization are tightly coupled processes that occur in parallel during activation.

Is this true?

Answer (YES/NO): NO